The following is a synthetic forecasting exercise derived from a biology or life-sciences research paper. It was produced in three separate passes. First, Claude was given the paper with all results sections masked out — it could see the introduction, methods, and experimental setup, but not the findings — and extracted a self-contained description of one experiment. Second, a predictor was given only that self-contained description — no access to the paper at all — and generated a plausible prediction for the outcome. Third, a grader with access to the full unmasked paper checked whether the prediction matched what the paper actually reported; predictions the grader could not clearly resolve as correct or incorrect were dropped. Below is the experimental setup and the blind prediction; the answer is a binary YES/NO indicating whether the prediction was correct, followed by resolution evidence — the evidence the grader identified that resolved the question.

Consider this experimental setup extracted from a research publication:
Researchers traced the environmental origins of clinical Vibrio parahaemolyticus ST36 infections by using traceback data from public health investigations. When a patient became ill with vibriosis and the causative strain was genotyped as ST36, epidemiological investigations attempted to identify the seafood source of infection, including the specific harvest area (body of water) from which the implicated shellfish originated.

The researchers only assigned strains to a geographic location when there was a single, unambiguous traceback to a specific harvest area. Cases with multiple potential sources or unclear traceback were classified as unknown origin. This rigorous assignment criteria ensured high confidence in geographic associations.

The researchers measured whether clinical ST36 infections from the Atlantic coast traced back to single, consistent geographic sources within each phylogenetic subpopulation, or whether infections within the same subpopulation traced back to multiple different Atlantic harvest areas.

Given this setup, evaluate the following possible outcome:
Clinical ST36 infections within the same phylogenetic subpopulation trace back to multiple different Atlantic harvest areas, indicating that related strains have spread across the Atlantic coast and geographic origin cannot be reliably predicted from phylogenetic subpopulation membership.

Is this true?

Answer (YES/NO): NO